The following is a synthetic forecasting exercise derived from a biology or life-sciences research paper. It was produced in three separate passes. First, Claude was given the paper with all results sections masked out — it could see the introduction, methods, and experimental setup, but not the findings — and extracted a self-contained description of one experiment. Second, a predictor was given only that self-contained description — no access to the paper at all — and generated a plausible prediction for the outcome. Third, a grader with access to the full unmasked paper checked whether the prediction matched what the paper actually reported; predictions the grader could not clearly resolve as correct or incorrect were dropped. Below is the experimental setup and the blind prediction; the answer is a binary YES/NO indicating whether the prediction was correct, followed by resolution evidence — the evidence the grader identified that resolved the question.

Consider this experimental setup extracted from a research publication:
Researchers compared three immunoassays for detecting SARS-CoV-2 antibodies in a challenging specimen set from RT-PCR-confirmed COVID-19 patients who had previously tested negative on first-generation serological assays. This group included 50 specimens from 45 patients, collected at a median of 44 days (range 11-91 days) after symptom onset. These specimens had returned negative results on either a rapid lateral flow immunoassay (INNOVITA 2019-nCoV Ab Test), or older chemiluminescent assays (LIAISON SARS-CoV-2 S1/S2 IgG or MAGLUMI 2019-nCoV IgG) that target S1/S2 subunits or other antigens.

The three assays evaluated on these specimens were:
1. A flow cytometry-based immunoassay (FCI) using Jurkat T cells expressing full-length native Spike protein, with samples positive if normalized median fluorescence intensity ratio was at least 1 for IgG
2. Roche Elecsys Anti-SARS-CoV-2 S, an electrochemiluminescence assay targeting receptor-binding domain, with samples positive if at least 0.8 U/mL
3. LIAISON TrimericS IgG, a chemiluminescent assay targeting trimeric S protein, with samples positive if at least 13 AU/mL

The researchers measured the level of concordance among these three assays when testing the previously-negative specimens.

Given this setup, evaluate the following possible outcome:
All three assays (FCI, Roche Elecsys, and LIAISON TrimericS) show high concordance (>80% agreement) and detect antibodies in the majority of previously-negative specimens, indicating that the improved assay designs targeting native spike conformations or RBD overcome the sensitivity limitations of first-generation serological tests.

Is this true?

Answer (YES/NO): NO